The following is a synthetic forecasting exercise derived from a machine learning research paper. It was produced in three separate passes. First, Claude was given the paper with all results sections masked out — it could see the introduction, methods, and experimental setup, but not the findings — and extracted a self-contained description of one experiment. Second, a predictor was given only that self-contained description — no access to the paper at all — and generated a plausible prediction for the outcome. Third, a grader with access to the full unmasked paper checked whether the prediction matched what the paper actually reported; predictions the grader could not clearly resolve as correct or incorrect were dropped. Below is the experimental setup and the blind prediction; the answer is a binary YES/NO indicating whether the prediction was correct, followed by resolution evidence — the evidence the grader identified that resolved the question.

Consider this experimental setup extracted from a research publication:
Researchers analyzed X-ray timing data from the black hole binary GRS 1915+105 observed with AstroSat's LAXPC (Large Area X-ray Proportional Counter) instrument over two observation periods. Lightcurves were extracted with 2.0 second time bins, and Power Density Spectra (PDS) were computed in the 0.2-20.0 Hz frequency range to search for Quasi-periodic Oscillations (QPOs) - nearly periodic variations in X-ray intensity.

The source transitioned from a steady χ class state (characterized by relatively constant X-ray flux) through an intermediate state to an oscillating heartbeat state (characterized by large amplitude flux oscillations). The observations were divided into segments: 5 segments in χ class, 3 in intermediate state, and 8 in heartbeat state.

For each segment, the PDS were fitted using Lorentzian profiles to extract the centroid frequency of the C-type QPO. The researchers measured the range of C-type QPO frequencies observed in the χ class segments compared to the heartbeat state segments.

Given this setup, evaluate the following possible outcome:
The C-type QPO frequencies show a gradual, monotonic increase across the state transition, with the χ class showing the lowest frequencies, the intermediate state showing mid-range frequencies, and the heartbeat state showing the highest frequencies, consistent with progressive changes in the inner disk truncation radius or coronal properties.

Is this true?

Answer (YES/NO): YES